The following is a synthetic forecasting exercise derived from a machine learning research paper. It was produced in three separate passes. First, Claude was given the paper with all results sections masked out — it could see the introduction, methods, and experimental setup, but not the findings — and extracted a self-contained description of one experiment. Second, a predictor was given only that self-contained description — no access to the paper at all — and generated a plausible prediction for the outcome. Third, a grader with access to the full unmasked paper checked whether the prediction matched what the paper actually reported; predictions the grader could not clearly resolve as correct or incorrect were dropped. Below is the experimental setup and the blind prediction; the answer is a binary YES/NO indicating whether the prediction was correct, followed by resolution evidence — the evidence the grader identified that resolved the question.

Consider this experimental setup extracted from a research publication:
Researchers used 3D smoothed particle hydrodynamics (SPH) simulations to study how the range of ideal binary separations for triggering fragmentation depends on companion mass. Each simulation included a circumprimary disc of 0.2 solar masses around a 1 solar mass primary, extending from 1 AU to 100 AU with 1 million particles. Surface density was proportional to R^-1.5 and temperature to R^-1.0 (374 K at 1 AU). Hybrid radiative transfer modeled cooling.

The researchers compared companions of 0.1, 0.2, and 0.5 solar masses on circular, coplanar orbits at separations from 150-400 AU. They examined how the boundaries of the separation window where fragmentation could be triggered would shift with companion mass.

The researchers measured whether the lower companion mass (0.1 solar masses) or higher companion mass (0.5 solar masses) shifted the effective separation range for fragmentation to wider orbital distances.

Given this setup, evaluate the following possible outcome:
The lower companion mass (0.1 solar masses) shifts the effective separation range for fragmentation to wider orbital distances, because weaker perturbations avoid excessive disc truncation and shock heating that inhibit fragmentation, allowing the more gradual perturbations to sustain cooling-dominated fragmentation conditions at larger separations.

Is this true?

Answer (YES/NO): NO